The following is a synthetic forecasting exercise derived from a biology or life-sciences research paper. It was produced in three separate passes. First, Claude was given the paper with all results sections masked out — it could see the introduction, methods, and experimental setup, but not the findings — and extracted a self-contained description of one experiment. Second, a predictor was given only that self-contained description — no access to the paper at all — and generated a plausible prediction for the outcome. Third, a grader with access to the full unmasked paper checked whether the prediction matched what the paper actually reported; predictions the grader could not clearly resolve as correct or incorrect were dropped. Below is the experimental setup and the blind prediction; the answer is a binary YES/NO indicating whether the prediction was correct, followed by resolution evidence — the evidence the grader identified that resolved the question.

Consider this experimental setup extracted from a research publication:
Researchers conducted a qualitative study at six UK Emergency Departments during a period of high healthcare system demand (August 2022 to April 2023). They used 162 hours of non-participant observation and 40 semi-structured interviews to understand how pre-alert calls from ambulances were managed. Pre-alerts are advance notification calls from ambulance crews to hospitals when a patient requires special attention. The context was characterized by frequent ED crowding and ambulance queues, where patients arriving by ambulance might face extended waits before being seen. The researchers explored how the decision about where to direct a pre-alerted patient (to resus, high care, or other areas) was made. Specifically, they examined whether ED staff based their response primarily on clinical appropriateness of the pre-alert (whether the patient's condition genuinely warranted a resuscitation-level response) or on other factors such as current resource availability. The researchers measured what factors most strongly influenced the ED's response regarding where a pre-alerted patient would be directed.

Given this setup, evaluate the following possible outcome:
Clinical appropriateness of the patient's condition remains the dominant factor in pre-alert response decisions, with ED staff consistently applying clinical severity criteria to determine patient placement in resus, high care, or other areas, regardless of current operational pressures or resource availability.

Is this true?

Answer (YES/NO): NO